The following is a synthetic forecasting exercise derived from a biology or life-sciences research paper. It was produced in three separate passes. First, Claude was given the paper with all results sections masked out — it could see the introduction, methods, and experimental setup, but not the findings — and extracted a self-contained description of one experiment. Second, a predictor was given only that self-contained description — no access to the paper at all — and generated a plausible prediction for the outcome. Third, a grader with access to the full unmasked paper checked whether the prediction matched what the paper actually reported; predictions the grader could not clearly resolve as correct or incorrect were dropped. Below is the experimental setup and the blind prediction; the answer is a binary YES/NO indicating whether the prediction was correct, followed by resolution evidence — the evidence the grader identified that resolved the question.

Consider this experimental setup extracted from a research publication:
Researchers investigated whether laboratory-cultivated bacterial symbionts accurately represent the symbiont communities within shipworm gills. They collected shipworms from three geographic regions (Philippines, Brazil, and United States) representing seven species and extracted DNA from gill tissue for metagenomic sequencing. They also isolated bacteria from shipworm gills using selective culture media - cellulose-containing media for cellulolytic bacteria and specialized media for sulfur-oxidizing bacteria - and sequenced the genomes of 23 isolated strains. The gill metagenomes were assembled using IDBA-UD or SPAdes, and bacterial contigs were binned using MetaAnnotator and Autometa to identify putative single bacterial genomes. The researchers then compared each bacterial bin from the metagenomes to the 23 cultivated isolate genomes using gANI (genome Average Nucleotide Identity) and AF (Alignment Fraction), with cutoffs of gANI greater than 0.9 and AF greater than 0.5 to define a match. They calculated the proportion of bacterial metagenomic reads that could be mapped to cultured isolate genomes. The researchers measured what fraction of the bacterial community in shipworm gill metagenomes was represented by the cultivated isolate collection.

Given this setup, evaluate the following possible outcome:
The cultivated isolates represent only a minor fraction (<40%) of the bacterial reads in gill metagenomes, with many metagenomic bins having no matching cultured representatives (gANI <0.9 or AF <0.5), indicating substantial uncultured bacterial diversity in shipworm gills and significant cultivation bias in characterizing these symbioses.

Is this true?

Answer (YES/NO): NO